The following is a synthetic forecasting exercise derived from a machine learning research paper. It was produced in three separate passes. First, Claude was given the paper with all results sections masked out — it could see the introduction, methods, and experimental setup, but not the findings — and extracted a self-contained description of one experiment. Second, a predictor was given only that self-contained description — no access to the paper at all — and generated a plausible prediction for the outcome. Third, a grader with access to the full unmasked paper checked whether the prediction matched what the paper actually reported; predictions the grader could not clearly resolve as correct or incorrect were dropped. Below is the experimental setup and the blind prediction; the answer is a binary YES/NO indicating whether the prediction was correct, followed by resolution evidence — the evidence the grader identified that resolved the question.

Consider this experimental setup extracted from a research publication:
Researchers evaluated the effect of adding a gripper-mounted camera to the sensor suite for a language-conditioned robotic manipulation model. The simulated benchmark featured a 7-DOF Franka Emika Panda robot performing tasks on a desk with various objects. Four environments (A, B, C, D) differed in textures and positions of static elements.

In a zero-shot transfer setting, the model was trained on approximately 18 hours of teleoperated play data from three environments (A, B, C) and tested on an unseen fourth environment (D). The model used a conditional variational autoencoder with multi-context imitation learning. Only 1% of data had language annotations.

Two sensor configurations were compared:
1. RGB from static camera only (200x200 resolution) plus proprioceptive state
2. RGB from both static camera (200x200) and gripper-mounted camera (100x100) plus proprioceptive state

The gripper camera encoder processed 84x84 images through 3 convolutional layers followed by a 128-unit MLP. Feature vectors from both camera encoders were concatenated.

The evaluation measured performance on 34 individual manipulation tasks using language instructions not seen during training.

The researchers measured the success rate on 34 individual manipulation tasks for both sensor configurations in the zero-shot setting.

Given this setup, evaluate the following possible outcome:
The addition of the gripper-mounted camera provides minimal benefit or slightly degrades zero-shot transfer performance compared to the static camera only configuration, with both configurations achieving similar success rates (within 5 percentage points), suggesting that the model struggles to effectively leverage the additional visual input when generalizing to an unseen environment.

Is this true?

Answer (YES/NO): YES